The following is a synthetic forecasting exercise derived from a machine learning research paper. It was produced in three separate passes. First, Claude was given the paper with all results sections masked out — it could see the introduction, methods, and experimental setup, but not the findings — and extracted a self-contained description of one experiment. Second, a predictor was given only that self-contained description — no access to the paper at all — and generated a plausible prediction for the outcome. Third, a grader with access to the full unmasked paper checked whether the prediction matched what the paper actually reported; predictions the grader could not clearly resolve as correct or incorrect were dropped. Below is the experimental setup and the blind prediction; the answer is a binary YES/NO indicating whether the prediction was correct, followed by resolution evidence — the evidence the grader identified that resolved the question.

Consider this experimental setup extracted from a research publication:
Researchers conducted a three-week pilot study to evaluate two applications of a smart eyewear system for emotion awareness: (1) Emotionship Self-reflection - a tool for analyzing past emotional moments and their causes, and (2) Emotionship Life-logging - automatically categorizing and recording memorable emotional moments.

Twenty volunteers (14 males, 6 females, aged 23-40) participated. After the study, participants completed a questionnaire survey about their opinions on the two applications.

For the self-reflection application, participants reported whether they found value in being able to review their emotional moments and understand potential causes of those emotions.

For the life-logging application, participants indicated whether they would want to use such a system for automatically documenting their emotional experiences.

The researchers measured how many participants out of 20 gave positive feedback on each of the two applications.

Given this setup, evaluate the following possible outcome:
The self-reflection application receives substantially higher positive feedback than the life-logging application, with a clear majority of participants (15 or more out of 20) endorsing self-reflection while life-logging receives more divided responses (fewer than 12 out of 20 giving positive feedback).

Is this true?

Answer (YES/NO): NO